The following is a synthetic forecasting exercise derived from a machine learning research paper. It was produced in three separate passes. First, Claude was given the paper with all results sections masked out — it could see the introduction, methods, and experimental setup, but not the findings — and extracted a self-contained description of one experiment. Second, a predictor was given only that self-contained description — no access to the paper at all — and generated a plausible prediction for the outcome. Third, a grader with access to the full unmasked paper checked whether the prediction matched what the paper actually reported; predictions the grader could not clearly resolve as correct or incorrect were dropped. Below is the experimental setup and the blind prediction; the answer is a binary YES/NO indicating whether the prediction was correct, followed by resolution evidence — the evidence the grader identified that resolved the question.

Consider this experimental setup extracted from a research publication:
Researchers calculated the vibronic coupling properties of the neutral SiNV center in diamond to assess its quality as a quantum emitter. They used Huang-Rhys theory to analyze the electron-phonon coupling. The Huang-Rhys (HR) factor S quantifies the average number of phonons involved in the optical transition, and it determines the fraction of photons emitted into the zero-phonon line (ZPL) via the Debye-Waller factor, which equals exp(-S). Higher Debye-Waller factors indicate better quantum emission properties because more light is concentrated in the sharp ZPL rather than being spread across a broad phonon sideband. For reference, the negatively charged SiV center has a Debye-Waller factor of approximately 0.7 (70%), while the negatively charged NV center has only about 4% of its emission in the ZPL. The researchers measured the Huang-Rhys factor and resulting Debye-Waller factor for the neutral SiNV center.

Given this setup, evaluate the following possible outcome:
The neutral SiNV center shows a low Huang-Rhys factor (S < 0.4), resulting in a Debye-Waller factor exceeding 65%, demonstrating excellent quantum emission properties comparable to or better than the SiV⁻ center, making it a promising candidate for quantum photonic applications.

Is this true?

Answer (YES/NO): NO